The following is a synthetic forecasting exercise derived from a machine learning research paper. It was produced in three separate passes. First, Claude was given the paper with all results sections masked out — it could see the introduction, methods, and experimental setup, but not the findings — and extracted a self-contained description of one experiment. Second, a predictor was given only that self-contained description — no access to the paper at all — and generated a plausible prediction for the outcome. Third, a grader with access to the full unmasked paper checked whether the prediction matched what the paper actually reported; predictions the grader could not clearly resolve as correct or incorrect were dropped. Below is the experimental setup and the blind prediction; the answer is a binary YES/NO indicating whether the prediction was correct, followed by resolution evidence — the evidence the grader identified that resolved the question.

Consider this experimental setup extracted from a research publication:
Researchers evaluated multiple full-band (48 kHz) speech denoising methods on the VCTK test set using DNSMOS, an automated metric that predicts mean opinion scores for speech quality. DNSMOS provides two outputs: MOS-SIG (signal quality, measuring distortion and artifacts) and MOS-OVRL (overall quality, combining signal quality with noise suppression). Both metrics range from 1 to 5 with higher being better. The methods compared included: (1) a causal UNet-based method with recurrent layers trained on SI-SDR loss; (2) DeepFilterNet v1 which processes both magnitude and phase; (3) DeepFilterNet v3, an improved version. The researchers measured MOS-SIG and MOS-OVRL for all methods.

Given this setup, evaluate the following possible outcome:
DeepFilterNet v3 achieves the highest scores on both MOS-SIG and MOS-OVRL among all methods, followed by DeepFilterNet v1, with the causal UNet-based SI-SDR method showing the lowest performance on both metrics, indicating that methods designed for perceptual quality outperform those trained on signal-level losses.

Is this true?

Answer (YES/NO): YES